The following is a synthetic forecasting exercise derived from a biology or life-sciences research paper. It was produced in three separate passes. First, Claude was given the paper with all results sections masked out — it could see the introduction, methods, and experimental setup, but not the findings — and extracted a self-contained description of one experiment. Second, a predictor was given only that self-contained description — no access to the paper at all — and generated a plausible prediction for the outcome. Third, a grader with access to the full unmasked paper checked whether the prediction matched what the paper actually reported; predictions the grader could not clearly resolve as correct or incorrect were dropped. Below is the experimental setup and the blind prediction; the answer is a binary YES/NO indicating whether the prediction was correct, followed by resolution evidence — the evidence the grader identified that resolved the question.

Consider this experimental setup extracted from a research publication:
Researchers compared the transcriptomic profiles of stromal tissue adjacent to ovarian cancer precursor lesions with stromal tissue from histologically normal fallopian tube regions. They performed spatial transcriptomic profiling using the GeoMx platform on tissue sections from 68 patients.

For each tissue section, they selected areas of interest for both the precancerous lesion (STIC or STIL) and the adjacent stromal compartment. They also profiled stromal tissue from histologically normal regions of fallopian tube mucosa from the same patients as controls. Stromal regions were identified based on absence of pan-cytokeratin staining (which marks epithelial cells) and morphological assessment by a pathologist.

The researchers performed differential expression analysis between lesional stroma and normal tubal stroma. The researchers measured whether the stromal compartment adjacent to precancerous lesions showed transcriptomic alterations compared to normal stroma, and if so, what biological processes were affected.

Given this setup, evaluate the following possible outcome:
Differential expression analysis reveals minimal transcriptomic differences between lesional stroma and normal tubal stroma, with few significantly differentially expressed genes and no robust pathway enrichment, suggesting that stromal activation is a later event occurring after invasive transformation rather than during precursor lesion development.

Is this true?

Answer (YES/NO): YES